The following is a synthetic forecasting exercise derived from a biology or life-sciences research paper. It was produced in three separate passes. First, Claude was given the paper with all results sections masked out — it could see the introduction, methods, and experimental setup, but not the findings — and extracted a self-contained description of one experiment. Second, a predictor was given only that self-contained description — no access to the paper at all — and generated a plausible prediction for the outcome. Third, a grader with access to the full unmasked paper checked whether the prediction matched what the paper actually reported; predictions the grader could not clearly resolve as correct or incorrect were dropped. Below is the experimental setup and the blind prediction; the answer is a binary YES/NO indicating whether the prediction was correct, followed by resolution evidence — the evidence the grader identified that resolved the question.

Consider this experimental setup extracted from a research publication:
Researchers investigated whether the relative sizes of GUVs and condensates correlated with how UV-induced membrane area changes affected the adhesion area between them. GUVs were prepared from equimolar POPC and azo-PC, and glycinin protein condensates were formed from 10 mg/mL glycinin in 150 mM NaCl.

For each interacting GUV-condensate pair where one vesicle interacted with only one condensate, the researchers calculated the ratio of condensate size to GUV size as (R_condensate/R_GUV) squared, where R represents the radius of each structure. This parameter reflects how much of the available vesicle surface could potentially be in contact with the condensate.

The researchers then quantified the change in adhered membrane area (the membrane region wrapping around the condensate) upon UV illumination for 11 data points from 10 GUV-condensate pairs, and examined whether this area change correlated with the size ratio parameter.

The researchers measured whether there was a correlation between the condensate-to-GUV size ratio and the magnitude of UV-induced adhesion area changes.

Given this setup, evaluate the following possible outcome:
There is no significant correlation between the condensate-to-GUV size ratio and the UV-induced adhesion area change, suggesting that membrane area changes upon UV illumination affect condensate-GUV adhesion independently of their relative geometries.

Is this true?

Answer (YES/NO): YES